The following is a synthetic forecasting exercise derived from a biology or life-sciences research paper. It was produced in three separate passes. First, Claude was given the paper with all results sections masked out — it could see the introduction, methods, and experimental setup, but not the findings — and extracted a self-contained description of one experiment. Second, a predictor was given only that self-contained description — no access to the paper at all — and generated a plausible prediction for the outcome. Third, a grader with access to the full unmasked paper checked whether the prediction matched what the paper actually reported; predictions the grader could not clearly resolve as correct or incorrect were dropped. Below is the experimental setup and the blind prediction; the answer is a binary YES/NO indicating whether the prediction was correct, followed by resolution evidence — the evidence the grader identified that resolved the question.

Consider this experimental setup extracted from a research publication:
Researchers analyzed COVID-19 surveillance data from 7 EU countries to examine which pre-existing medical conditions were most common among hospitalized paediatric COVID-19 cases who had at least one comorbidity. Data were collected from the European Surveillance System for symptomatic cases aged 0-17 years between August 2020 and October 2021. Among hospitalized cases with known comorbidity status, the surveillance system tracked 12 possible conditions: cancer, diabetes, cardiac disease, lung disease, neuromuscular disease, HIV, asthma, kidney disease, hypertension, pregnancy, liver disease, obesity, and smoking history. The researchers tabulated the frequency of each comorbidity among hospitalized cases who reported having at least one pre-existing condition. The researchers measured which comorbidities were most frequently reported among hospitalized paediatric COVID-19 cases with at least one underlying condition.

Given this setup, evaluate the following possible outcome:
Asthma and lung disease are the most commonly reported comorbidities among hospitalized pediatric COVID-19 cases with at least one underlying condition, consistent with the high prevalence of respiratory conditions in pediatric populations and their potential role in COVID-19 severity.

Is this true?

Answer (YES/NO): NO